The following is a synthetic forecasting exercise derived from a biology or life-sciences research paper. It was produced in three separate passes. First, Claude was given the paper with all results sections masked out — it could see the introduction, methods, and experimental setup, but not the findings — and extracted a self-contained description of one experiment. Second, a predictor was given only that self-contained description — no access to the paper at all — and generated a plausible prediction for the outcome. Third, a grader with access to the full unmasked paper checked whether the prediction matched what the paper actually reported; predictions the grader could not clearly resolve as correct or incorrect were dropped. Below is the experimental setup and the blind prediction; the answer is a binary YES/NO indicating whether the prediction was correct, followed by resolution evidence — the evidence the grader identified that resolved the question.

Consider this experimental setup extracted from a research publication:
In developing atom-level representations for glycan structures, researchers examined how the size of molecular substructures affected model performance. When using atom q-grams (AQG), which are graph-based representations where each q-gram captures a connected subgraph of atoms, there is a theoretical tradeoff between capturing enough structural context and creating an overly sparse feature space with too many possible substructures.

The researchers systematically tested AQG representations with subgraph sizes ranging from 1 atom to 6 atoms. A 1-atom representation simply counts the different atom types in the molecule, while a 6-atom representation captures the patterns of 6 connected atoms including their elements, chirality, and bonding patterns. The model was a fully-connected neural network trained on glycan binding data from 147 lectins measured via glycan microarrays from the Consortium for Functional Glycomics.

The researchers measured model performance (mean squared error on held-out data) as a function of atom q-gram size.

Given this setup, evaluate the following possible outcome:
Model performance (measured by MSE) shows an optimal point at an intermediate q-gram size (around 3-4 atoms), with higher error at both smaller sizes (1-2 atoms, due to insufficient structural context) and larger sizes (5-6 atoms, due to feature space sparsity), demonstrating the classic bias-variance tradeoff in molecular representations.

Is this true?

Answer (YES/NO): NO